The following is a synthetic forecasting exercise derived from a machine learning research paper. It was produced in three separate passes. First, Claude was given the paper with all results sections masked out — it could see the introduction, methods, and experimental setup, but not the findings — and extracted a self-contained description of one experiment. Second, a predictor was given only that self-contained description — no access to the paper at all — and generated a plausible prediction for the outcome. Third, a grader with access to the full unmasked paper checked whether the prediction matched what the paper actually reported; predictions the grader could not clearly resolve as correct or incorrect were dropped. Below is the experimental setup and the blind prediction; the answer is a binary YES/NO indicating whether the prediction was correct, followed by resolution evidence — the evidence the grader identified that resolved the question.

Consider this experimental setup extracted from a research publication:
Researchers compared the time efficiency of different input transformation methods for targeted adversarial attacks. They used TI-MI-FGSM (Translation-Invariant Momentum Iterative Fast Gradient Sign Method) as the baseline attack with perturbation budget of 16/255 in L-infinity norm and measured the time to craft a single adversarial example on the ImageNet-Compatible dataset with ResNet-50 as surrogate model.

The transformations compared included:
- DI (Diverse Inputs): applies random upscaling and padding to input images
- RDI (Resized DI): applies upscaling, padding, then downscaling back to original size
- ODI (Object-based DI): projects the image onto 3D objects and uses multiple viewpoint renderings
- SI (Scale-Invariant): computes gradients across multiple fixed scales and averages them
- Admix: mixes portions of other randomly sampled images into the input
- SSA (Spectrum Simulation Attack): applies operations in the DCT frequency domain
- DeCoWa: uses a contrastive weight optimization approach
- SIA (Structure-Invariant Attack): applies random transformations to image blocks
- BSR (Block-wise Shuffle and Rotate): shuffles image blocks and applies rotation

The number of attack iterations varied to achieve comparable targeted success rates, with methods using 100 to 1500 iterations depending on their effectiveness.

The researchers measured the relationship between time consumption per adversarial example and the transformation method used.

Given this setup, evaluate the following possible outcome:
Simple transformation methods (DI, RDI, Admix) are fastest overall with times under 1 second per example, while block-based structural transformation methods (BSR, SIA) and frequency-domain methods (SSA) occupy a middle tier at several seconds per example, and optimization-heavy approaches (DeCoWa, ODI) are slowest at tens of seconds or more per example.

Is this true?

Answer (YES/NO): NO